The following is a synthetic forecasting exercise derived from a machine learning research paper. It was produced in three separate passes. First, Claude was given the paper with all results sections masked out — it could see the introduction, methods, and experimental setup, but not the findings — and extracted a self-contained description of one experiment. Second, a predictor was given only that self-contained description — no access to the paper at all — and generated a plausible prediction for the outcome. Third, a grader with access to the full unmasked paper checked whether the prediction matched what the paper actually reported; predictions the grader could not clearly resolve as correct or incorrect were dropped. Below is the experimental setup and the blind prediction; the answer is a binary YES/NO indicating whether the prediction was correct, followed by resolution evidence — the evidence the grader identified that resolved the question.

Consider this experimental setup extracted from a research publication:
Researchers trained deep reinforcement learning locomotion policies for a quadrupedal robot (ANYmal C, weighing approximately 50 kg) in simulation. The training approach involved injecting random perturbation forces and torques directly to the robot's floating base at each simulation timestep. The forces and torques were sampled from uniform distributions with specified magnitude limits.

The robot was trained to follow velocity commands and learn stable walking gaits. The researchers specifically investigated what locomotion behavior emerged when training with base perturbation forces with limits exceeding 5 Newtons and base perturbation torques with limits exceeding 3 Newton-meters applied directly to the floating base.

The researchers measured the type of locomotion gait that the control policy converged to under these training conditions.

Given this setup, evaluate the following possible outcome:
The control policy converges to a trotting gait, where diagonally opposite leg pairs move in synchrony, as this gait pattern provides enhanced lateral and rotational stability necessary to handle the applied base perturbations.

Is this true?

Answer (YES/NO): NO